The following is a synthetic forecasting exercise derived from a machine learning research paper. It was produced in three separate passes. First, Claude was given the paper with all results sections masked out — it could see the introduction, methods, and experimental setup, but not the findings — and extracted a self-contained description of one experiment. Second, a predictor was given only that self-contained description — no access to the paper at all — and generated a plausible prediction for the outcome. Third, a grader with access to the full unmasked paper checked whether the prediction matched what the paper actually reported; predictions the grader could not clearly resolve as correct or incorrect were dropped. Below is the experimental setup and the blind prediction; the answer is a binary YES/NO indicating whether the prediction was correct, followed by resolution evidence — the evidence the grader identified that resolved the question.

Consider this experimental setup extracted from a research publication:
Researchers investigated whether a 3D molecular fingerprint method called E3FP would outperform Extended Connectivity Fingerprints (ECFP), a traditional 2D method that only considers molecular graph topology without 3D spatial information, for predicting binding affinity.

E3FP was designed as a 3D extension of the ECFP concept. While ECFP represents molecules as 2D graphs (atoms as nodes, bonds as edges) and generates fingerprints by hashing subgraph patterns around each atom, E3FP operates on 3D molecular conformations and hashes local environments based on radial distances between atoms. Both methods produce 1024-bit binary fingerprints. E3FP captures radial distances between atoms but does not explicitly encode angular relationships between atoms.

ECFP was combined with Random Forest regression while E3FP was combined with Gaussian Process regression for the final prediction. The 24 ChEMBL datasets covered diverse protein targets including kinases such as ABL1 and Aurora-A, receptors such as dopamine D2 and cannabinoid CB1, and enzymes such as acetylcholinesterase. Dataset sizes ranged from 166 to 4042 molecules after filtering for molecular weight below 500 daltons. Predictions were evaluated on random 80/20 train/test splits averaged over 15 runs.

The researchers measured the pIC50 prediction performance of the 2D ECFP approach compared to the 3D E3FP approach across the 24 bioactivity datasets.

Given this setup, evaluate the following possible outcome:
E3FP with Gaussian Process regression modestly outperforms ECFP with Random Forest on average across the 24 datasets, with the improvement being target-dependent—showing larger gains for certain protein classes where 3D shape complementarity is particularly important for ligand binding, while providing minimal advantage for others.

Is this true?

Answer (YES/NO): NO